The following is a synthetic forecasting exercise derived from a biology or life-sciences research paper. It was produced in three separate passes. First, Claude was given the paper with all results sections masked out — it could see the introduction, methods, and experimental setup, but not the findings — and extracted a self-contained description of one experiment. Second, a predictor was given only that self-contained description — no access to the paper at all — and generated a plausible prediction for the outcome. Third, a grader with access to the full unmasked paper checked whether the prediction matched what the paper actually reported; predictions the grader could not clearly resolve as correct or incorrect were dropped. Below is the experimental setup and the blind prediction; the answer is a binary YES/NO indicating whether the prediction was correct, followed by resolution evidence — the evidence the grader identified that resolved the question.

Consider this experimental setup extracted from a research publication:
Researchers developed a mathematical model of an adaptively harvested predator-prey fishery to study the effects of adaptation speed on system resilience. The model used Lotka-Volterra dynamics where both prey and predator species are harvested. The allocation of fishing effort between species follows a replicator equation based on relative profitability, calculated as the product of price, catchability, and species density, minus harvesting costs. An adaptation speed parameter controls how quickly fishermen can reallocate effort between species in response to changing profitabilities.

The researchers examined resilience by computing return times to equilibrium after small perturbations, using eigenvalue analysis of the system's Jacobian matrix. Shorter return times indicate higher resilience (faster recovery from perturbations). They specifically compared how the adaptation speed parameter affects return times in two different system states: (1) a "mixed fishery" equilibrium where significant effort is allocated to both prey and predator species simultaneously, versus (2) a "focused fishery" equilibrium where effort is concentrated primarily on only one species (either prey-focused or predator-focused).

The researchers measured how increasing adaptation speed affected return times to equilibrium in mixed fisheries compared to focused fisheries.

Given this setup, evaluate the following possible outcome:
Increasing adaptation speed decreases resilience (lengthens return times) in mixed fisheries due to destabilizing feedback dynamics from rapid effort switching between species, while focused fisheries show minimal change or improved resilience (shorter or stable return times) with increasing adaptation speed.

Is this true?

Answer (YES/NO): NO